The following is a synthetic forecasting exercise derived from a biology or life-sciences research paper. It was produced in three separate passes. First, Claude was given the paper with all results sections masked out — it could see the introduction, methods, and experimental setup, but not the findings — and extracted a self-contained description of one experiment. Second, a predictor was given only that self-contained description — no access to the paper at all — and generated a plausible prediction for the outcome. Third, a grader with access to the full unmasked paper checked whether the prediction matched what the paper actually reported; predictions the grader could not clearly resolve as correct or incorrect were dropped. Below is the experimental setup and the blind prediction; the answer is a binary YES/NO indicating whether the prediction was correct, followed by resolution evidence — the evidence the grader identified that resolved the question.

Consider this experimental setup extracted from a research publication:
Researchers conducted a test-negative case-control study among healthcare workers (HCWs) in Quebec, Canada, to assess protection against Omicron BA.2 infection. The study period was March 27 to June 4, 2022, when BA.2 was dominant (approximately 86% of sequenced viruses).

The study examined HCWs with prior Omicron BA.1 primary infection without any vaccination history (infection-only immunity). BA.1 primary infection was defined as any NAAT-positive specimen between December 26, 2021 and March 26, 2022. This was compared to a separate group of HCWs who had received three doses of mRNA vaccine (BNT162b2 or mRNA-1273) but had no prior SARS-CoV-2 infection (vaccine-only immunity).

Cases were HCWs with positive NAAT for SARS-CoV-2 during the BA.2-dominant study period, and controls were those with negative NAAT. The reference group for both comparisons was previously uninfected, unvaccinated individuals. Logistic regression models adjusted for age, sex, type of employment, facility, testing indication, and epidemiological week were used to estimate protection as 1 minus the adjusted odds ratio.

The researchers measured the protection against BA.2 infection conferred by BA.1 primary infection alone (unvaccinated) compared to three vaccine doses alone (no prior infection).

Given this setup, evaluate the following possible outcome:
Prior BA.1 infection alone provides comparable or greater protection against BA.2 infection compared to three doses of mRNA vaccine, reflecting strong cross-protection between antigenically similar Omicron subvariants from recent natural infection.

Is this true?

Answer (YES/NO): YES